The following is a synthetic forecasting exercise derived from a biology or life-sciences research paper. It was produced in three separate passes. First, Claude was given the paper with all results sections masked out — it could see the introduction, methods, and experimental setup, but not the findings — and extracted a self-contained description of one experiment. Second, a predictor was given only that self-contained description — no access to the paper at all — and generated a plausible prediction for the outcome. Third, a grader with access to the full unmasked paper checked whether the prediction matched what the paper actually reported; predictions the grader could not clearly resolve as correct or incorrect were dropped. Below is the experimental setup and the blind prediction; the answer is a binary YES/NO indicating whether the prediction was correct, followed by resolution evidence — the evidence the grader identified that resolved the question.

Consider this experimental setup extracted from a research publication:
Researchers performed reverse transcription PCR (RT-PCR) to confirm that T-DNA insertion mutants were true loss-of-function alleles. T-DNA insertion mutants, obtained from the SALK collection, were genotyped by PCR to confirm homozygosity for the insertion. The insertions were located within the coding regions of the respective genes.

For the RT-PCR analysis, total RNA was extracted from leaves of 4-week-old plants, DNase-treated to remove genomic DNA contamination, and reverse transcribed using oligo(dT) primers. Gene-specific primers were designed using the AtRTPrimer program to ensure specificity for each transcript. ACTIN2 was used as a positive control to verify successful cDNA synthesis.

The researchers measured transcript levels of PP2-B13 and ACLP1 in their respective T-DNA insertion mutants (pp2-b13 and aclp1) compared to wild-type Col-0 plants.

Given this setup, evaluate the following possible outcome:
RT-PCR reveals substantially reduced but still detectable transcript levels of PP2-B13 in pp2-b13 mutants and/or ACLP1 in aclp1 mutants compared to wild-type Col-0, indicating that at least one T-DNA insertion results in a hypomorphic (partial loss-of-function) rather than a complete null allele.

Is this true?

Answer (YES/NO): NO